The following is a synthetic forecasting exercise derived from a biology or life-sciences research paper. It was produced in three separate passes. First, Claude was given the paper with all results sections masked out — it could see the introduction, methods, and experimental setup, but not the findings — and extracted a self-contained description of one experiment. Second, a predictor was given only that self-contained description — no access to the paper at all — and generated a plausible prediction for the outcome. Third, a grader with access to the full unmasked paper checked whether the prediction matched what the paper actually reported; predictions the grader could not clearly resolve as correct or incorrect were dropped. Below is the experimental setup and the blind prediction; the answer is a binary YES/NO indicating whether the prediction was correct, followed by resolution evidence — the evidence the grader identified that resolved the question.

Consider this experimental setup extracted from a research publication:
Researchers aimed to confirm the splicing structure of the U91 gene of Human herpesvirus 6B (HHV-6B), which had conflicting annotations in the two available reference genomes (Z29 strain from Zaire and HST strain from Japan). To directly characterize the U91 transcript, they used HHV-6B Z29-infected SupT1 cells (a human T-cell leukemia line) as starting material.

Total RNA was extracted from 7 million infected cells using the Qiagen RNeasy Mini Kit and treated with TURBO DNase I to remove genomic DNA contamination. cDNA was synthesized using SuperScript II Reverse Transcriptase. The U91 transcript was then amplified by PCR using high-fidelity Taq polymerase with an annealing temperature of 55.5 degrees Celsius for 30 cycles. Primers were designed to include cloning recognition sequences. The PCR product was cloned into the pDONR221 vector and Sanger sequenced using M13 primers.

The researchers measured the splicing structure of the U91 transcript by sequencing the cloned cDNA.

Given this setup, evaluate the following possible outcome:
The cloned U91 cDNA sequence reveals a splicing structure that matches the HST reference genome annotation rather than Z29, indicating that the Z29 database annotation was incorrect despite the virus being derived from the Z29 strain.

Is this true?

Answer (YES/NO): NO